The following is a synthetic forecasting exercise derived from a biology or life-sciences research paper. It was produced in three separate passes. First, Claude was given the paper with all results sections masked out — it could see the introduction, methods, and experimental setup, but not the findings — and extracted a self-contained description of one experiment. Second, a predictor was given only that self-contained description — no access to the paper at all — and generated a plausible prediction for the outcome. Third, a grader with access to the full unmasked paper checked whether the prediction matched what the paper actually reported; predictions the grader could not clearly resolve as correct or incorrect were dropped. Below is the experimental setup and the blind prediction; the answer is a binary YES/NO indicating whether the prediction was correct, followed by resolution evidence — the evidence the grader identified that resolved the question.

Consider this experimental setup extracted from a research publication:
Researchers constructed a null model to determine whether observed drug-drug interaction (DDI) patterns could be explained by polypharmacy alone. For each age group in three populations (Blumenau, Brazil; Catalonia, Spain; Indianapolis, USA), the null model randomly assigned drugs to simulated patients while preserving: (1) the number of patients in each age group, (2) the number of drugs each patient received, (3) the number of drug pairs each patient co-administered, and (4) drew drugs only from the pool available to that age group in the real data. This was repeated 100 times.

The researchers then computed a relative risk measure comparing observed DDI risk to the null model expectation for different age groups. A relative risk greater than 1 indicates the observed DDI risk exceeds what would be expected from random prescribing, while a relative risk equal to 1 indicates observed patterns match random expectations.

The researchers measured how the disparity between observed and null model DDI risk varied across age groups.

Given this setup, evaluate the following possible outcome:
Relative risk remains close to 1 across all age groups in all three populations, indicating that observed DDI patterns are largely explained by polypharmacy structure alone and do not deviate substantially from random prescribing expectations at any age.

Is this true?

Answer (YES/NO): NO